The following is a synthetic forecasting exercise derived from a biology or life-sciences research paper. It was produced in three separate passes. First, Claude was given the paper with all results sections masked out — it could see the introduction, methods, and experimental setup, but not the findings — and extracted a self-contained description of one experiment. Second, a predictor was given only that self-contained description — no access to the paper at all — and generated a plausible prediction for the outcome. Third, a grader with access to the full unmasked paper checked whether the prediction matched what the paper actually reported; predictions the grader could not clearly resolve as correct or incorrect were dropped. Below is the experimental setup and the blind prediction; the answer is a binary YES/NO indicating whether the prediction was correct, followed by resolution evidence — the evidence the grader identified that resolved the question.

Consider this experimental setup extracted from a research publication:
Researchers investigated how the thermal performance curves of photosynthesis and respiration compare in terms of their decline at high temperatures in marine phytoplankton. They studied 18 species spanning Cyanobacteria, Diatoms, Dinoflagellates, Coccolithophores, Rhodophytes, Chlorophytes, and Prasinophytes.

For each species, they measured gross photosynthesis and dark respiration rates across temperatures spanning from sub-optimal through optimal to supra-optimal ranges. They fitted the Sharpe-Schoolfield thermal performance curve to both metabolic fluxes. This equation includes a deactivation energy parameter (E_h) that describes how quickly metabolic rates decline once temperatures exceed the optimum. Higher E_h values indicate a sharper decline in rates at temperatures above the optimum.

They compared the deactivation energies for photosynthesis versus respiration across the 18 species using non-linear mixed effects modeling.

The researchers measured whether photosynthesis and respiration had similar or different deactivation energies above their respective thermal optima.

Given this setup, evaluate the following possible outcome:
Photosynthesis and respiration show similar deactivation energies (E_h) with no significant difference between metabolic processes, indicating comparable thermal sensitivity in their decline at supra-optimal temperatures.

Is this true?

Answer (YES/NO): NO